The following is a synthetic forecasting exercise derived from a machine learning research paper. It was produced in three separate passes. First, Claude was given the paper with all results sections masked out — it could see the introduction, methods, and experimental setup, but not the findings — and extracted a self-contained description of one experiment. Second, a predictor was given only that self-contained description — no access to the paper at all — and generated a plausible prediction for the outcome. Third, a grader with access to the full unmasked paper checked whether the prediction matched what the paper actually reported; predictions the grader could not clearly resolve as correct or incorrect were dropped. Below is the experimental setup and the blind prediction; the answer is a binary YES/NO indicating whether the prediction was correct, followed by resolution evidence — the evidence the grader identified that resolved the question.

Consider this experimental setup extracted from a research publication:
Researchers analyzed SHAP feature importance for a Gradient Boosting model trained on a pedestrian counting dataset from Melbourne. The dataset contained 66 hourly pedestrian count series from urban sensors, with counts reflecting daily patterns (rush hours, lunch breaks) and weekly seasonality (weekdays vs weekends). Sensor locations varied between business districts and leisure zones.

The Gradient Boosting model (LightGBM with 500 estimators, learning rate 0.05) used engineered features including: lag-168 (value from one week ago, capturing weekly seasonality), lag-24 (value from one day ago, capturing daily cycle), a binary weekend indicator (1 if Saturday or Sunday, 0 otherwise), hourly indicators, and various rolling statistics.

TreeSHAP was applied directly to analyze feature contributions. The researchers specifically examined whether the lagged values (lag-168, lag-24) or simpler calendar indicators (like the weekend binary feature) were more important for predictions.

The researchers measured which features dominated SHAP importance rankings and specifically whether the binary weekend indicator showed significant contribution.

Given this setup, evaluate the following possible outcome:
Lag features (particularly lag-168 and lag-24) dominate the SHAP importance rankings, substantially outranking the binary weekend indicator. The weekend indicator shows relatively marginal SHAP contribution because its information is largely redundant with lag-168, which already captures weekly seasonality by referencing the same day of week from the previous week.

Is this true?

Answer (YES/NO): YES